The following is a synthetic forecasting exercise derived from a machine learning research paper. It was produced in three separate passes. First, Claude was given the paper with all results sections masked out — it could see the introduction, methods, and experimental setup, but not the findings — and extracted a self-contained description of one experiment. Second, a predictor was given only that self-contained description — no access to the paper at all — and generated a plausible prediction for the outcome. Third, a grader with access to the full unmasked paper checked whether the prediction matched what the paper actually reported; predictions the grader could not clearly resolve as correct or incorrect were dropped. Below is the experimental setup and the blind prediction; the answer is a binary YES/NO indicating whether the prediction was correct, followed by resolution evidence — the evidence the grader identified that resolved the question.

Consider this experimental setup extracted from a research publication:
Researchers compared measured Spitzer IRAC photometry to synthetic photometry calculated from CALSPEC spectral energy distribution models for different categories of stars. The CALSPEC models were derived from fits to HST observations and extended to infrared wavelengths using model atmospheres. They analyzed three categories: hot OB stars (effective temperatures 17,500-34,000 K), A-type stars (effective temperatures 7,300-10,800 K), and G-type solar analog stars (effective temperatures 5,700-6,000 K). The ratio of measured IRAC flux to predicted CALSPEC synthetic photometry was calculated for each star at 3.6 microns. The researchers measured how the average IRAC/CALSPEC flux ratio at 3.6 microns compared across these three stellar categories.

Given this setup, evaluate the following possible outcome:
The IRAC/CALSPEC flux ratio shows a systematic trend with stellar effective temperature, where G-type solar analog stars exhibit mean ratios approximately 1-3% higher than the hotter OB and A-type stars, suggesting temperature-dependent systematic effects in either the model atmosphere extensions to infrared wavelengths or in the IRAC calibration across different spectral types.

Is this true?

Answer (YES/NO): NO